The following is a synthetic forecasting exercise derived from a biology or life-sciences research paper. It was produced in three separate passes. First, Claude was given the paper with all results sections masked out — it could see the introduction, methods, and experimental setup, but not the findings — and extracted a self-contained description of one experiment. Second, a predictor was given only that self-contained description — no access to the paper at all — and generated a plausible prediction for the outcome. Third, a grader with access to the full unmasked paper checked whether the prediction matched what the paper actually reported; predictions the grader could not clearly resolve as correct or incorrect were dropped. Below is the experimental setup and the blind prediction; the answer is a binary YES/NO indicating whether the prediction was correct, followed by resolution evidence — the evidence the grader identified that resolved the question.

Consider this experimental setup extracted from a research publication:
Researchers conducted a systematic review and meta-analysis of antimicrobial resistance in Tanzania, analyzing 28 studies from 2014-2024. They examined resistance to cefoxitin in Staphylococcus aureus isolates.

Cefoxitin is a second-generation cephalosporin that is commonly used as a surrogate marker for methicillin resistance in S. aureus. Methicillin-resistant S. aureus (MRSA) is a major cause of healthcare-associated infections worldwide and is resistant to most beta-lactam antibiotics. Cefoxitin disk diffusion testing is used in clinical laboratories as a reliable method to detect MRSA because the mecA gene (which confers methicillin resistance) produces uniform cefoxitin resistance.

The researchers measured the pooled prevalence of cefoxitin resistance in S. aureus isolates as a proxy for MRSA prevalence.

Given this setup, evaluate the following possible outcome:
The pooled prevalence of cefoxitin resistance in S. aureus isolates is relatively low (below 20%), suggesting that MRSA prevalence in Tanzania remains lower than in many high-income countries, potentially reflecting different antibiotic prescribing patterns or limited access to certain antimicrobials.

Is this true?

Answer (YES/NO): NO